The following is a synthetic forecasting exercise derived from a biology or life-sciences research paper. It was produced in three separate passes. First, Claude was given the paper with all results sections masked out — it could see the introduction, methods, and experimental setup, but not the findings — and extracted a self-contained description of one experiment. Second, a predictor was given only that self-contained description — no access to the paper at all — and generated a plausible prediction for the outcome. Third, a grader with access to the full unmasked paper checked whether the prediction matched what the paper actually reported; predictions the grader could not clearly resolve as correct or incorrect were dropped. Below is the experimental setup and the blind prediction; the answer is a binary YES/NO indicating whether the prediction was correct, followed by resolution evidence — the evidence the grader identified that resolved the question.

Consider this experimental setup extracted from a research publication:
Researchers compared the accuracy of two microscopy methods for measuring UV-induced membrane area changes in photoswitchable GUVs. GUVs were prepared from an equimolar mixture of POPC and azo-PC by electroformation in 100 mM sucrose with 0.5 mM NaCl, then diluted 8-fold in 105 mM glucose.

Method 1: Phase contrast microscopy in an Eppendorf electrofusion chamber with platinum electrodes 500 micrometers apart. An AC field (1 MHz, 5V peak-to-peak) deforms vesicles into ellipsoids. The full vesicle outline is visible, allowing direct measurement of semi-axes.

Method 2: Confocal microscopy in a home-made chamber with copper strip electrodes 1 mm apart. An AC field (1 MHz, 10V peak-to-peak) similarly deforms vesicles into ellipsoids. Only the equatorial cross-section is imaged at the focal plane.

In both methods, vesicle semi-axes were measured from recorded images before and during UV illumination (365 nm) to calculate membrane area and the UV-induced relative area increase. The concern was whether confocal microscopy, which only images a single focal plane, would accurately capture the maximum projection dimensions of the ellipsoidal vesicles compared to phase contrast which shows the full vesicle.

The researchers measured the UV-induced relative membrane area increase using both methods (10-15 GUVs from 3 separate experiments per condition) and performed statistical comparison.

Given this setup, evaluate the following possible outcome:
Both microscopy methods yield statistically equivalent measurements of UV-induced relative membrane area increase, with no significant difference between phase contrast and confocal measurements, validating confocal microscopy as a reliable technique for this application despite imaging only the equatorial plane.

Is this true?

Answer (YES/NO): YES